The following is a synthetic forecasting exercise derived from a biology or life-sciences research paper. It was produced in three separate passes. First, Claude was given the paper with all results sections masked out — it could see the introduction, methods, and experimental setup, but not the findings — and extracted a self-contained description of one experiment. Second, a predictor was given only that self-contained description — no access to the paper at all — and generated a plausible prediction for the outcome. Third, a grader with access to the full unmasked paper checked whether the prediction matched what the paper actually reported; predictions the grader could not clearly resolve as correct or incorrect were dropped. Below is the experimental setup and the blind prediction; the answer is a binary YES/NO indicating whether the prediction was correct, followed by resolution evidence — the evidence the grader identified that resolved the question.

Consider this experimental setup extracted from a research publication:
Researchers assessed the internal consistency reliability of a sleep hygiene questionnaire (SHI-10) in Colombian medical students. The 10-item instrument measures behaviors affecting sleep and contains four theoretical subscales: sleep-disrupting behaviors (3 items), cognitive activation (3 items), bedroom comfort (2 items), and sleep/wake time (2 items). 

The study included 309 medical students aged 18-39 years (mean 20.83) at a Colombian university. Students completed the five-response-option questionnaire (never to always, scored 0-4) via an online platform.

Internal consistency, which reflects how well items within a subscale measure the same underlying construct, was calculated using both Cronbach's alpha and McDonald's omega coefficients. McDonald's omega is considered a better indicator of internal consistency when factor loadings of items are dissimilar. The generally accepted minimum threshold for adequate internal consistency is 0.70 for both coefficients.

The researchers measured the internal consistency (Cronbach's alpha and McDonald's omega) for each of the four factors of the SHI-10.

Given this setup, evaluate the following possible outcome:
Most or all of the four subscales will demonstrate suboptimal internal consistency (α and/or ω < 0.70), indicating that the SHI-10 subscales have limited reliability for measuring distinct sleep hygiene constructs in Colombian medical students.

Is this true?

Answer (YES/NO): YES